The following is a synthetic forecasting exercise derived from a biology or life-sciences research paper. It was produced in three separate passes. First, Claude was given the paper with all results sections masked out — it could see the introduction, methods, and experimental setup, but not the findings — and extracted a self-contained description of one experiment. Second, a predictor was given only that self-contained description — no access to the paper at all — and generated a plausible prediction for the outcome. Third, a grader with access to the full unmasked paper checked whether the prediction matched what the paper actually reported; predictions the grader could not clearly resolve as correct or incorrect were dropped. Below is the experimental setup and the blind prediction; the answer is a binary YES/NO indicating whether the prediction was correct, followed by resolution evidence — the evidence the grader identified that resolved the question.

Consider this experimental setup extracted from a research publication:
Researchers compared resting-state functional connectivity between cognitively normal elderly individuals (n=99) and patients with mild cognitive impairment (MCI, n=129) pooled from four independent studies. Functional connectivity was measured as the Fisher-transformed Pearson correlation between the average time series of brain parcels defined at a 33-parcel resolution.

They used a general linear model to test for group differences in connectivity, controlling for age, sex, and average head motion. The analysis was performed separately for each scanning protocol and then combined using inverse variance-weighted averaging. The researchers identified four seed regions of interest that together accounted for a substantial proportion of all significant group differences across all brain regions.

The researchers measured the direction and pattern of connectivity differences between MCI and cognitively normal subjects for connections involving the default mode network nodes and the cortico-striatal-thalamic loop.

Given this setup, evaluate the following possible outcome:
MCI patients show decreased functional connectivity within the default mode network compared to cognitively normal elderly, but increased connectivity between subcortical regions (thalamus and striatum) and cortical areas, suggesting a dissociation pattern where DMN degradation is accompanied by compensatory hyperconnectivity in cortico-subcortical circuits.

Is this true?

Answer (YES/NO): NO